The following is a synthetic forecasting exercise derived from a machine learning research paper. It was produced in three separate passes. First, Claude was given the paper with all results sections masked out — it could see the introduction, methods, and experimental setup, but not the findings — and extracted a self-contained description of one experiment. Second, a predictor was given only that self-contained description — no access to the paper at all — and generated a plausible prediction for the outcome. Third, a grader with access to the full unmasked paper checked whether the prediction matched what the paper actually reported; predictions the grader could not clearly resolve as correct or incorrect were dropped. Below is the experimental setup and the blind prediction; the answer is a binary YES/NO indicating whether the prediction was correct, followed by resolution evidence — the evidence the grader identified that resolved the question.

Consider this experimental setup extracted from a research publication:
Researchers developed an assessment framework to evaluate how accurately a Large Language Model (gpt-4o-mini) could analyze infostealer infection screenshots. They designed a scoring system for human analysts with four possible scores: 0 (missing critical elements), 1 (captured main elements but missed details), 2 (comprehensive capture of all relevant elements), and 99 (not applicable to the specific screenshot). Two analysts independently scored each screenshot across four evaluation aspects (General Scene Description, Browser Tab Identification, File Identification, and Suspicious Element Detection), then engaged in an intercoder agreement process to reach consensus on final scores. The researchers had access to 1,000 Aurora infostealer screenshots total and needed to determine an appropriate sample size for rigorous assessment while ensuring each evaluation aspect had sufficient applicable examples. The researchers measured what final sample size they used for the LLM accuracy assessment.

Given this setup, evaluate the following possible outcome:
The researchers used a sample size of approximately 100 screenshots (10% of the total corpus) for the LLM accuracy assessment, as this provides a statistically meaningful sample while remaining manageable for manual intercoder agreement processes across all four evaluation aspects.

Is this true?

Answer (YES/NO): YES